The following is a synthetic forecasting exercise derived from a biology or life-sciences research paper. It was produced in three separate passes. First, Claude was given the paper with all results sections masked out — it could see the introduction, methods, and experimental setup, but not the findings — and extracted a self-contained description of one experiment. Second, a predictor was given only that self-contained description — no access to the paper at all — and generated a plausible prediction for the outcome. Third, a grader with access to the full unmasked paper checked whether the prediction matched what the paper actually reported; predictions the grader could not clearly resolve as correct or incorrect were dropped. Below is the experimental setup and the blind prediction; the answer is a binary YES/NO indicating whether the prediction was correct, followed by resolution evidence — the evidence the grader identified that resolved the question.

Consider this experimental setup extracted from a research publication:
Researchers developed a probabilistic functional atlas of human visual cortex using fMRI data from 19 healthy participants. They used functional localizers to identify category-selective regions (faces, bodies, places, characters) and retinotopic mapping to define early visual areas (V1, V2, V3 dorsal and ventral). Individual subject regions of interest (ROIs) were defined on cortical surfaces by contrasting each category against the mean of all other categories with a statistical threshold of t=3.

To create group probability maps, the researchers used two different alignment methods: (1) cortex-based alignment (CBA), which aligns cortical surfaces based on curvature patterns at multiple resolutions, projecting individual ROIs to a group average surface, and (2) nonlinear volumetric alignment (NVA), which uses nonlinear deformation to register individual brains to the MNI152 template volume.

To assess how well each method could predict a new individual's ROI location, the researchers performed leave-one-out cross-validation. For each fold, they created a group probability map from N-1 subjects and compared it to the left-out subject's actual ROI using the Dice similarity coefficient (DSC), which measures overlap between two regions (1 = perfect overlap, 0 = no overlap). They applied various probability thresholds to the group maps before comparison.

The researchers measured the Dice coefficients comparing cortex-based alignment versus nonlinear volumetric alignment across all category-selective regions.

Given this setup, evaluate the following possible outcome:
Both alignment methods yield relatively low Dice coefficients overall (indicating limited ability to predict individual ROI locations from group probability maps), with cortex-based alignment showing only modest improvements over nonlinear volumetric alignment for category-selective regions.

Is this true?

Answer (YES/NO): NO